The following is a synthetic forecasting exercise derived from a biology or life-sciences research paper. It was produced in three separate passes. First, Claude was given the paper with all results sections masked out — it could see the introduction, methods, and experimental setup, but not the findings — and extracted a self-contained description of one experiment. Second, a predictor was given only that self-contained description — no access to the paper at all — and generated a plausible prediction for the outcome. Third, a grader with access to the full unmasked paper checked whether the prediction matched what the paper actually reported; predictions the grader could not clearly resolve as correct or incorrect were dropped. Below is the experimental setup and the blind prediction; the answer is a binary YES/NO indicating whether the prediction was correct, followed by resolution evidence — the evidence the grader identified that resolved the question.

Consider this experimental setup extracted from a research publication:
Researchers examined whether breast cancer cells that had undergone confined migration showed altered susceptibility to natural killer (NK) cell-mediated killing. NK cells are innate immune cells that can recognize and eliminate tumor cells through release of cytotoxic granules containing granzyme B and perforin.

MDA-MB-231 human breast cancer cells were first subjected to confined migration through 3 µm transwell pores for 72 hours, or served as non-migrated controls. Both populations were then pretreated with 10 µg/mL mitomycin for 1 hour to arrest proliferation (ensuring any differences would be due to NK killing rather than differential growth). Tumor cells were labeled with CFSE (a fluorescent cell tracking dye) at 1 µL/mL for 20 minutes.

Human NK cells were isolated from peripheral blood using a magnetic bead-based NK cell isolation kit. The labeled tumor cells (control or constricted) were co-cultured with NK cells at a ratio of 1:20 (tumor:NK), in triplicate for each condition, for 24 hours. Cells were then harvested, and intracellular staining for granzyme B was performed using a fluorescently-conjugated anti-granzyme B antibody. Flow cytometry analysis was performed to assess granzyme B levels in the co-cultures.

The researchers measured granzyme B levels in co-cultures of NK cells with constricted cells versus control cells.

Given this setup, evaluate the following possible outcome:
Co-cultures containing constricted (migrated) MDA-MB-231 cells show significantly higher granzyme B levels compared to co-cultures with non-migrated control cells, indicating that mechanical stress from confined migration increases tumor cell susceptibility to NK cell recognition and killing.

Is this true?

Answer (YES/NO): NO